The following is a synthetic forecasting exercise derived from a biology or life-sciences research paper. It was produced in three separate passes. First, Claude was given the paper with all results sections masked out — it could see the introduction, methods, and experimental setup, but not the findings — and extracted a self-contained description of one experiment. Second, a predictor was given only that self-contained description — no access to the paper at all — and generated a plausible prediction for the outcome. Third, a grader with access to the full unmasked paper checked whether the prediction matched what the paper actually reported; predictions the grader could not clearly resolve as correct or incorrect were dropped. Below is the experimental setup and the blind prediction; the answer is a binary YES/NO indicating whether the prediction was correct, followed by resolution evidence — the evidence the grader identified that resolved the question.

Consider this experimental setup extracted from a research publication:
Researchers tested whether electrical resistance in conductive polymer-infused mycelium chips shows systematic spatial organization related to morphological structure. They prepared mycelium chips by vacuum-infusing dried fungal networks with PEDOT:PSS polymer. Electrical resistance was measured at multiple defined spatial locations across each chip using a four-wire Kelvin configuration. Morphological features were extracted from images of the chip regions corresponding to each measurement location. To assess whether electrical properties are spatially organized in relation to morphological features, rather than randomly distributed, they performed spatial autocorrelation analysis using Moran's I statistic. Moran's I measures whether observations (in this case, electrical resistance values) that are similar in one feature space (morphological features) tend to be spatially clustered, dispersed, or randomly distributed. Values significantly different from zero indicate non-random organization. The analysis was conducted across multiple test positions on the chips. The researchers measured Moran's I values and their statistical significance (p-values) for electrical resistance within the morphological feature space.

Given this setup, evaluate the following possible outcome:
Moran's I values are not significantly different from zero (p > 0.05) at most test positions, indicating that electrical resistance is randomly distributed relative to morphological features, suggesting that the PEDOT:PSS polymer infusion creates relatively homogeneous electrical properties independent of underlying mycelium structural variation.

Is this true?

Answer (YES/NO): NO